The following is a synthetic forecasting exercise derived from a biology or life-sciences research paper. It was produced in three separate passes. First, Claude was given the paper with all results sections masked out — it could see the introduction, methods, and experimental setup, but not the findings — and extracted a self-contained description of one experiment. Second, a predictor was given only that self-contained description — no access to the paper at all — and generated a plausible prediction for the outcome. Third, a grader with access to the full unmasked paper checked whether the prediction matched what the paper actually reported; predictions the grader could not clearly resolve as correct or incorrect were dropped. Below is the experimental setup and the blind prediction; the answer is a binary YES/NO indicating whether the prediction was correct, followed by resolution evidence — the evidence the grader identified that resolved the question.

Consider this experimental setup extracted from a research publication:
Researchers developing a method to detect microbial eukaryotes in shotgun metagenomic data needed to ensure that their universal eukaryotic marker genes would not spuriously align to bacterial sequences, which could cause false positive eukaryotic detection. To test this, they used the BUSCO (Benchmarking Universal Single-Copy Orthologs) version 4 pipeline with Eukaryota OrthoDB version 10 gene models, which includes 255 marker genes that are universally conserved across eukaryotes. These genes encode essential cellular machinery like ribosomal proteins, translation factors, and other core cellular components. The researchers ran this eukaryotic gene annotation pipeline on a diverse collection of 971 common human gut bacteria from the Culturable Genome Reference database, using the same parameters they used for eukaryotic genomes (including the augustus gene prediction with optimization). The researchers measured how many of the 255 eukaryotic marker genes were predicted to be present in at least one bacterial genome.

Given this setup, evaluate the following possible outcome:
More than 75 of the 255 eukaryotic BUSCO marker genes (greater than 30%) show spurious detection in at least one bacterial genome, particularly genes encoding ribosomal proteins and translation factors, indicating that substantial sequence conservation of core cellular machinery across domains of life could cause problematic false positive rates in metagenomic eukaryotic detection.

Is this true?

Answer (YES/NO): NO